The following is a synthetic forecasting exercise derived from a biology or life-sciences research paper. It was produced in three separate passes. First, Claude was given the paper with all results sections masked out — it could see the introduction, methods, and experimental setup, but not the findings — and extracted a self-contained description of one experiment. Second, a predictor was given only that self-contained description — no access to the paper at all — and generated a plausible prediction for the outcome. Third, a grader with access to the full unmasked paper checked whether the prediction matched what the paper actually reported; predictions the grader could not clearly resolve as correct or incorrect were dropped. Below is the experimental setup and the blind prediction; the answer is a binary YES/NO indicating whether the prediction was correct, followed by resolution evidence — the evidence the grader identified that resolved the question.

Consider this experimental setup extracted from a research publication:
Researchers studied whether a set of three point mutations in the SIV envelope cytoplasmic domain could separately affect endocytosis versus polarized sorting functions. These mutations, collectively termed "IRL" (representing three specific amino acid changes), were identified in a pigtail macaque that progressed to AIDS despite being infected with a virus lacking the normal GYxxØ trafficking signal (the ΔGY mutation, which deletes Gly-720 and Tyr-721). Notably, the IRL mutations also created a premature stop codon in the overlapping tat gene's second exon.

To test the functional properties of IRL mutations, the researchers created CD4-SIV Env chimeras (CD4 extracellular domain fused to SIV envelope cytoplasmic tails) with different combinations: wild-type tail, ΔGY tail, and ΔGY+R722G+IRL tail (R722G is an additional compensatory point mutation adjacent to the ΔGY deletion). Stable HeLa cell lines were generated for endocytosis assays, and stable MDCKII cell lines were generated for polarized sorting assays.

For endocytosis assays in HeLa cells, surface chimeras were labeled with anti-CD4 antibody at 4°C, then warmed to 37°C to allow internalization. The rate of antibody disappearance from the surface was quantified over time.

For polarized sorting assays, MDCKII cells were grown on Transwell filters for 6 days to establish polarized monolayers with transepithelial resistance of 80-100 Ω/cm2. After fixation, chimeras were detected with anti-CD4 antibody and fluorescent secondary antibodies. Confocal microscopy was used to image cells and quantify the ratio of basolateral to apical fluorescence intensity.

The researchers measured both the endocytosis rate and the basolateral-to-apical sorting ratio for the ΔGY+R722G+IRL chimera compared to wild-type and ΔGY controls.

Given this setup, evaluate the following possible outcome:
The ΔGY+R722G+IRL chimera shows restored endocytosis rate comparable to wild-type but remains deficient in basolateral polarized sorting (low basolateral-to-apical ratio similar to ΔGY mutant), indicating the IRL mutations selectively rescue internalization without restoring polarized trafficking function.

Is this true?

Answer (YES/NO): NO